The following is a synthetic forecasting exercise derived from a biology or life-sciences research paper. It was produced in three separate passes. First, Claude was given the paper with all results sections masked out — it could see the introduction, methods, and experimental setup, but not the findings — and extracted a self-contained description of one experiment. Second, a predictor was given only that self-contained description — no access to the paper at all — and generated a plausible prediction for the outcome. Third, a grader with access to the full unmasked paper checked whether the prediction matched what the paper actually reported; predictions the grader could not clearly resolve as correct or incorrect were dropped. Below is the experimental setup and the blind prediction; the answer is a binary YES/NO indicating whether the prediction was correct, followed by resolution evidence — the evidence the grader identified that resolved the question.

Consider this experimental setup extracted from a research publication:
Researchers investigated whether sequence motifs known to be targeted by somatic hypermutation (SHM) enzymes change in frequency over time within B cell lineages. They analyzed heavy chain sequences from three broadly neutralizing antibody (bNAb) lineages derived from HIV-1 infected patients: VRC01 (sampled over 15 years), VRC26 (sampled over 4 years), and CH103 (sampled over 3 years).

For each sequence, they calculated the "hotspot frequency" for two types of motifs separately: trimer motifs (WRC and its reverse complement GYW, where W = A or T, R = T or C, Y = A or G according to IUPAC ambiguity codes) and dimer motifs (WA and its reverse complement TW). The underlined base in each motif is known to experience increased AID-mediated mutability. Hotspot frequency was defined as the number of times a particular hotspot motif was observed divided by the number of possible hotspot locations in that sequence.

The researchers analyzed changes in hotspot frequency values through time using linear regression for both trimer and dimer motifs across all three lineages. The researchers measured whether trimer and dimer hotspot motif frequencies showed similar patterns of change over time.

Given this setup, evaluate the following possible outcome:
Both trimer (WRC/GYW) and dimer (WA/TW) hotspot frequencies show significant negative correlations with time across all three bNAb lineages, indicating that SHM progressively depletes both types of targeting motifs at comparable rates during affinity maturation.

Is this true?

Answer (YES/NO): NO